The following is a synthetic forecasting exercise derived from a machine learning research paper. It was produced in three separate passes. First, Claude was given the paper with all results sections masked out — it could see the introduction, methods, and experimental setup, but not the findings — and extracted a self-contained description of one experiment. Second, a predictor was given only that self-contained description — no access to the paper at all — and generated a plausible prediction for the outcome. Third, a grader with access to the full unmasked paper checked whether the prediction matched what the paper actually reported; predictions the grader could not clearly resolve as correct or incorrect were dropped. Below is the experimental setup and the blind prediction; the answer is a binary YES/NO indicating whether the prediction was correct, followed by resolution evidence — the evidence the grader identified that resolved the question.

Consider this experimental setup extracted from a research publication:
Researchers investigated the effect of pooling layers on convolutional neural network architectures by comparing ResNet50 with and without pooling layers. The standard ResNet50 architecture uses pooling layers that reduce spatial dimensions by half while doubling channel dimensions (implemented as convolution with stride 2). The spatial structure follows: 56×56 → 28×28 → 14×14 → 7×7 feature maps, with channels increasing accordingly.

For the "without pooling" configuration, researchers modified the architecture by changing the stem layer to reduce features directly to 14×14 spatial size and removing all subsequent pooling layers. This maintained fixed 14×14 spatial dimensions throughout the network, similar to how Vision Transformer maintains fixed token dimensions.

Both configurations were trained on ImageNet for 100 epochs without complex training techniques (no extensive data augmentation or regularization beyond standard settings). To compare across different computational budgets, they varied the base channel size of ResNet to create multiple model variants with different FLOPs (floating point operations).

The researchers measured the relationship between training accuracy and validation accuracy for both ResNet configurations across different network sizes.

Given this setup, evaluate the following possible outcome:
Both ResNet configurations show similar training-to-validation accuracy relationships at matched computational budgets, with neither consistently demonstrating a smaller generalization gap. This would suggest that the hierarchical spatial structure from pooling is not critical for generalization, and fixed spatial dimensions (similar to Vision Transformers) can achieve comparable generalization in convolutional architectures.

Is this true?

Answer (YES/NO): NO